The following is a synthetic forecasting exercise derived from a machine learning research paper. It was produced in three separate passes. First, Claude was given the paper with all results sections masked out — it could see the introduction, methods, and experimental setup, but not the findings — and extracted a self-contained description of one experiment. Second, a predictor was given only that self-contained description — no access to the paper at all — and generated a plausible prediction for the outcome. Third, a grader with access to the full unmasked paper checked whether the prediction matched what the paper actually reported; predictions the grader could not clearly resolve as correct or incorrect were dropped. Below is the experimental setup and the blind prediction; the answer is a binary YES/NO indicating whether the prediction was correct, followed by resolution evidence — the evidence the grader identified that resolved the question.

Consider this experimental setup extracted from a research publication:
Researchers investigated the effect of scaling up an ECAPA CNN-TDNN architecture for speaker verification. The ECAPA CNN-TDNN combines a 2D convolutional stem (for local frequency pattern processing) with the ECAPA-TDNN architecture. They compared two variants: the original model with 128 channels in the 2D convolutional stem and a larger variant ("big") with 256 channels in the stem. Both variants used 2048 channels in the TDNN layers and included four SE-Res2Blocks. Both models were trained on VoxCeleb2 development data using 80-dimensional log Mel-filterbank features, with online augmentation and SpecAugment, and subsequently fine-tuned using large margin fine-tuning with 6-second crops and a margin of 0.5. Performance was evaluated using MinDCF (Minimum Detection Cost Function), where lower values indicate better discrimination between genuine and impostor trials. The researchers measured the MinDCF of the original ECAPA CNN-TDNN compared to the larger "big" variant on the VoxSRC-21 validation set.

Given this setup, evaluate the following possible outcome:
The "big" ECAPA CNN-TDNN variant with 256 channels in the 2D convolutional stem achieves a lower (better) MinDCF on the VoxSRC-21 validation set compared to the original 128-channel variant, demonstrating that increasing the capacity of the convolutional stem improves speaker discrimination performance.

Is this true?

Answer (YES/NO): YES